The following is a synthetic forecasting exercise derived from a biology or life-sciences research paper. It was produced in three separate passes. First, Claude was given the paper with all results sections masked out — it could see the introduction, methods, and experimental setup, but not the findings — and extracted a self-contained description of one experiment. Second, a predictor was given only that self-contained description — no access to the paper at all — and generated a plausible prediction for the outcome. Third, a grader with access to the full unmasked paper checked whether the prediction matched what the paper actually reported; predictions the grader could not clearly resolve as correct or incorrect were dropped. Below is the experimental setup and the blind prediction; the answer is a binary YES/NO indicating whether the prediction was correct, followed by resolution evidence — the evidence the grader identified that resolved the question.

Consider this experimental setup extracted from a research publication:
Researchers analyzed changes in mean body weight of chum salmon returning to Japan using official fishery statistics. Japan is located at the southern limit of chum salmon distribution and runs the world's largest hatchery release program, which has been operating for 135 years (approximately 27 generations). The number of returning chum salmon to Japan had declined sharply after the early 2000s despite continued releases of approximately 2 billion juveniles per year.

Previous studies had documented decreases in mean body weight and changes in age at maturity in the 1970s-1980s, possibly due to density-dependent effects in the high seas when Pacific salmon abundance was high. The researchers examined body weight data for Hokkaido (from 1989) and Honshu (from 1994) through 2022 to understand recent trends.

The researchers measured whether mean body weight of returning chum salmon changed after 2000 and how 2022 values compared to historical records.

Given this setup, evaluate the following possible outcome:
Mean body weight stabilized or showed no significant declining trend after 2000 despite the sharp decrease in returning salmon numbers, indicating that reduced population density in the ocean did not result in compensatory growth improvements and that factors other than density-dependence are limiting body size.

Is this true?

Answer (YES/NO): NO